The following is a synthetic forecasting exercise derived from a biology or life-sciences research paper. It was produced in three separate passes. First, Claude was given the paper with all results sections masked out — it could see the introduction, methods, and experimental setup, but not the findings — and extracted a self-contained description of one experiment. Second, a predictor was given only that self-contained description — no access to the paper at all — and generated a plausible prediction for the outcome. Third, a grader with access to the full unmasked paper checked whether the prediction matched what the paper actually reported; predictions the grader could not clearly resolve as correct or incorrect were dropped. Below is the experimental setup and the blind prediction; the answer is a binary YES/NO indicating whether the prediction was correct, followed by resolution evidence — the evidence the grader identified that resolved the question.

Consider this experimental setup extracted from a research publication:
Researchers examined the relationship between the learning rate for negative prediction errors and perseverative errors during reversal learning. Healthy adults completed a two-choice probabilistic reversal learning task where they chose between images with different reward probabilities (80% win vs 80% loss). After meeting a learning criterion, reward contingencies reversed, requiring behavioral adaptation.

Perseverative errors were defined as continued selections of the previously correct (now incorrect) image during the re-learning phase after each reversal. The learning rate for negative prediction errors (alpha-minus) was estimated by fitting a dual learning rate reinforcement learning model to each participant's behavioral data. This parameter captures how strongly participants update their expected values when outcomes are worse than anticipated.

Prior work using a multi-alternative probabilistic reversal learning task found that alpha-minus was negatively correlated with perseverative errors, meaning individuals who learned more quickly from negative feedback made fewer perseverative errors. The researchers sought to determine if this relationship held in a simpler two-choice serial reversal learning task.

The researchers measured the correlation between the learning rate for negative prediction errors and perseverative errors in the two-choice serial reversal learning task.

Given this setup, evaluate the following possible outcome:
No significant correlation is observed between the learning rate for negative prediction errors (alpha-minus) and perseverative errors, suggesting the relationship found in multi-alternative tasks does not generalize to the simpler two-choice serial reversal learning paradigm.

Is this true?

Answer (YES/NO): YES